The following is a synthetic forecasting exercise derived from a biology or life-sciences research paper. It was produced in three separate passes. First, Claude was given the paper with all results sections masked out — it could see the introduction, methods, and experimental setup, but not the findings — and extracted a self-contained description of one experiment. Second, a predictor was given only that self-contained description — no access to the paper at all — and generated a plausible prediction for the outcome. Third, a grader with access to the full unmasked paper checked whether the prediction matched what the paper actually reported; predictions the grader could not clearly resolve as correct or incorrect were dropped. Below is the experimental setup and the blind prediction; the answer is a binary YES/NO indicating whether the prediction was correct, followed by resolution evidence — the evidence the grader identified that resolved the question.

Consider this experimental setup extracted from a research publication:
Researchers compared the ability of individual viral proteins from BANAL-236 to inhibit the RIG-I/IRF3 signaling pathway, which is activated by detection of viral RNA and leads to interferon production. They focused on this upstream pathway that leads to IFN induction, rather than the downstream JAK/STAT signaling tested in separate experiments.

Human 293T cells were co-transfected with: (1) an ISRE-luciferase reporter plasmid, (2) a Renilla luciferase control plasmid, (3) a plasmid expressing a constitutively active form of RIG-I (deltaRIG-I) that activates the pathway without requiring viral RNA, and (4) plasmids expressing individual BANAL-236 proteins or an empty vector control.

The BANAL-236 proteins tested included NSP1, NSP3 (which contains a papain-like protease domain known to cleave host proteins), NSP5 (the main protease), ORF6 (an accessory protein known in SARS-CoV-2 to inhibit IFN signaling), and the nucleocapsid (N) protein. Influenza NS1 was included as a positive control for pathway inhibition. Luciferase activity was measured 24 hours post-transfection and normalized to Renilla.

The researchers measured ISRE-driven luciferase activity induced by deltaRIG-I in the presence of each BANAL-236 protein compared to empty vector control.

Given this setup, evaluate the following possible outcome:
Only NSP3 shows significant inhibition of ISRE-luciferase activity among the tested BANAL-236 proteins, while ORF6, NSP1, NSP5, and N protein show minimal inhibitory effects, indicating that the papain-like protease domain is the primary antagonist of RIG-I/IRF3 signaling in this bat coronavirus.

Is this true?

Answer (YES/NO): NO